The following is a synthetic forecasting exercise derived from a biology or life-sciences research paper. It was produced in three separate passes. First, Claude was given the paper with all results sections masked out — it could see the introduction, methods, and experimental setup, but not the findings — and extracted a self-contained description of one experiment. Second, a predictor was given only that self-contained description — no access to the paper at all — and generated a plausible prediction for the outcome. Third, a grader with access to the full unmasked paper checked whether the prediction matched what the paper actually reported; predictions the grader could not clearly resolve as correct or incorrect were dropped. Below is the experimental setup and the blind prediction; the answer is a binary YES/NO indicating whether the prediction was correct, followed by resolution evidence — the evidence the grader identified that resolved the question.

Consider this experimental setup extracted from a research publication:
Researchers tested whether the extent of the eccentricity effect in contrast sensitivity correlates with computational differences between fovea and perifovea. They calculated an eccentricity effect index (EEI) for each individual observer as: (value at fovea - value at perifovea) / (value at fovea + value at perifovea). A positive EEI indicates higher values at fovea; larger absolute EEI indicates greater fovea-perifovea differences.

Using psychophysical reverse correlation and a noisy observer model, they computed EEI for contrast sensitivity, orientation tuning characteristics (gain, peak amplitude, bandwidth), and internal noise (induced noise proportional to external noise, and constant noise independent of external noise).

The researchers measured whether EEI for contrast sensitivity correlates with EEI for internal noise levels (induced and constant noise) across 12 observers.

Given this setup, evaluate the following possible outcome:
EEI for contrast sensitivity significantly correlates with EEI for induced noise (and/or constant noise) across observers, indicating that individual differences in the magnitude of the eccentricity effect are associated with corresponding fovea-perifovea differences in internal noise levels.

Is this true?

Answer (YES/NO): NO